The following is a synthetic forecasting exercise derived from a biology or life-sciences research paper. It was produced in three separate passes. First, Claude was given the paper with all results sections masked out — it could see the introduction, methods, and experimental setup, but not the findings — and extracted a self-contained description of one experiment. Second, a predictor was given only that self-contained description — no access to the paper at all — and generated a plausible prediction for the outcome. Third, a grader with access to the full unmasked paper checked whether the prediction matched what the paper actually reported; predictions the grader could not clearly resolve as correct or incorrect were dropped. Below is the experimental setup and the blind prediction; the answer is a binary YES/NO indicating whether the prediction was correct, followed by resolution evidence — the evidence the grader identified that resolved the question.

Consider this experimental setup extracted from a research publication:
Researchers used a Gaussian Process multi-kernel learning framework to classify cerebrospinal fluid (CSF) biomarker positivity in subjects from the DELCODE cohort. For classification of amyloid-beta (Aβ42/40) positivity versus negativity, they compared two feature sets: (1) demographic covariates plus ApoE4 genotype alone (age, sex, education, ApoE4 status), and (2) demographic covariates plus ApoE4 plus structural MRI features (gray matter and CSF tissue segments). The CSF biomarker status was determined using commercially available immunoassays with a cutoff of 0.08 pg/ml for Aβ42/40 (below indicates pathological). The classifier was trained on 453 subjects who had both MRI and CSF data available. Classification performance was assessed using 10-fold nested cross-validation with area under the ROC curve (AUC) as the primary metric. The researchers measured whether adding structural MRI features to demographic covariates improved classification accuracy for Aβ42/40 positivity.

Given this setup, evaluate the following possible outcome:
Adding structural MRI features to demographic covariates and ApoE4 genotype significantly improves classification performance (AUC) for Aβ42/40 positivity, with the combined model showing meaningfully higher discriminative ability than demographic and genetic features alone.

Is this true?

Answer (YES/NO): NO